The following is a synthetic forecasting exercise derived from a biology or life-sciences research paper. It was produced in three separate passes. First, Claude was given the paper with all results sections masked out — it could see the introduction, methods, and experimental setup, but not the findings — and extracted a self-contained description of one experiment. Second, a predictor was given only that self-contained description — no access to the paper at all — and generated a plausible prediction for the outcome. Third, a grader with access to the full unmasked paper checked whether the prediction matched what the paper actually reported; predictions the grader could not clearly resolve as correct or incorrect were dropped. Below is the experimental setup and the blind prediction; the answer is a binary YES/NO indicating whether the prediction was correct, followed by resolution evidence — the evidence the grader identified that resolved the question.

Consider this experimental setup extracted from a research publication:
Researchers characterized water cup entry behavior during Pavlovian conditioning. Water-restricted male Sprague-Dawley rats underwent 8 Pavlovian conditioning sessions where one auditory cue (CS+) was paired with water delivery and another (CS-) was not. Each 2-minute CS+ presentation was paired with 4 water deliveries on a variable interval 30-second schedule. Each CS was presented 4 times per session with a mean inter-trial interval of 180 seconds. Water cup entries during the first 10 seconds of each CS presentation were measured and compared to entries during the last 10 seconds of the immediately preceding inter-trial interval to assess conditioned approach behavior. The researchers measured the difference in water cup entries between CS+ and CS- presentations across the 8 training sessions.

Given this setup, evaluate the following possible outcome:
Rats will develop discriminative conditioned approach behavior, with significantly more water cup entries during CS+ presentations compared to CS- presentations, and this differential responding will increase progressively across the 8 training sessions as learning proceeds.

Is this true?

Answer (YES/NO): YES